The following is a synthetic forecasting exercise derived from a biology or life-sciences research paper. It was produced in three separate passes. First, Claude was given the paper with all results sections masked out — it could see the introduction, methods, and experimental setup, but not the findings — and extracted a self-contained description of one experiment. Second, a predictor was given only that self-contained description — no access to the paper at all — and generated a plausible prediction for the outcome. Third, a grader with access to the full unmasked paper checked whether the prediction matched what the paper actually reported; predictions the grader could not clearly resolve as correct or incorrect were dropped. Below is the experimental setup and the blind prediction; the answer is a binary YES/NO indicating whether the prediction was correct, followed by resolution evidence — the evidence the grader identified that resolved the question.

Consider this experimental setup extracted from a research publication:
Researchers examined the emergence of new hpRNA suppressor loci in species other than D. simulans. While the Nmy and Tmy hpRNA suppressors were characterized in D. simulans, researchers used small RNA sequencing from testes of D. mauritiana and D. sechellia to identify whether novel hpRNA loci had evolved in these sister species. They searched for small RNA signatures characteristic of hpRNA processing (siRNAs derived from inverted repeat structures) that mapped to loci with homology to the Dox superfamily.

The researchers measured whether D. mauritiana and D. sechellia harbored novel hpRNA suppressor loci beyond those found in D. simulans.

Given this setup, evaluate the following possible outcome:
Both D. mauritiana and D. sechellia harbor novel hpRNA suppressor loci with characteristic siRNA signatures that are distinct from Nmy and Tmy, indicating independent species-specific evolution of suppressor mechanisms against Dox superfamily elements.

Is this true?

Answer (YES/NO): YES